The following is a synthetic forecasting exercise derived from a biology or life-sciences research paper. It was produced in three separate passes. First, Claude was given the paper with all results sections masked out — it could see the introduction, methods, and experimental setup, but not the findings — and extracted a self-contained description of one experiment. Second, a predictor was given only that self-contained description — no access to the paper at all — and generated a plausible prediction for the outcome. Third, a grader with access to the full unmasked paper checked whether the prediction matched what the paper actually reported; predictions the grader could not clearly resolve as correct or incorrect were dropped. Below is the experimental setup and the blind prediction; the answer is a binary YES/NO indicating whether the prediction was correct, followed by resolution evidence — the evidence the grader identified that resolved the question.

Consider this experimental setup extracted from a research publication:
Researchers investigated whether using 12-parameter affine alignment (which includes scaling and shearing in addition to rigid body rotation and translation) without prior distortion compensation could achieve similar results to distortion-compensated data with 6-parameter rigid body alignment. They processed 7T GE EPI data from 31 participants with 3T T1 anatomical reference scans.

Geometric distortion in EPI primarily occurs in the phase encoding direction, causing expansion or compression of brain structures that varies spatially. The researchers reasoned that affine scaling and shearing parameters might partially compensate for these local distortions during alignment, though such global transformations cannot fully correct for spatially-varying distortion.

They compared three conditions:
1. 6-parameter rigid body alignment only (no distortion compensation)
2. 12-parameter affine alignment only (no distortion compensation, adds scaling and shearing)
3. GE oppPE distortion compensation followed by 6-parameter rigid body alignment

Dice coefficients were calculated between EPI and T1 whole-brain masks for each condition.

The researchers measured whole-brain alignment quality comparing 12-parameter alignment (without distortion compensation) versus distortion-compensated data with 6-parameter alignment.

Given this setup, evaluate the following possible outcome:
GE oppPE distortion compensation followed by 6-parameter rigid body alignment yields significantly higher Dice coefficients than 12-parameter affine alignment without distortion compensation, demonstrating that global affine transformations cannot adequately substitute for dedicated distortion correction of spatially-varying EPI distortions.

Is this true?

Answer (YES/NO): YES